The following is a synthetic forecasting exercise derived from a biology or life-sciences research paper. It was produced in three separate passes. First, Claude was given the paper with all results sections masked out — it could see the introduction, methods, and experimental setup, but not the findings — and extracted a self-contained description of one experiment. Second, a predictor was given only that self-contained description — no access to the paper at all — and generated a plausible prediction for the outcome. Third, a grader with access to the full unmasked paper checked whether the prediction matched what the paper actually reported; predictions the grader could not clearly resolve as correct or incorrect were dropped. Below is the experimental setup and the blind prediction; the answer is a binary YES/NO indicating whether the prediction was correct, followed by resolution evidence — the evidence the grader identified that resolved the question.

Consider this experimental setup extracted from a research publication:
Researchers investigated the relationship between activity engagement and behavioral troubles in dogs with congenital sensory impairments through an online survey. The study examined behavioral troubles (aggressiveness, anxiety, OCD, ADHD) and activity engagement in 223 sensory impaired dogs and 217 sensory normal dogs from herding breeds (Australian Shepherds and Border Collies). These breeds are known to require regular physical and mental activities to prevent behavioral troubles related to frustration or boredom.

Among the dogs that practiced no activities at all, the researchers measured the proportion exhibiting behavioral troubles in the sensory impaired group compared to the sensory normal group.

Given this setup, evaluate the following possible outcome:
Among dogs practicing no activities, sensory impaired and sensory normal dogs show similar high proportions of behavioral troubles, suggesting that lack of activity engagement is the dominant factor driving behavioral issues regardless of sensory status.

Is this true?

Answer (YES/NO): NO